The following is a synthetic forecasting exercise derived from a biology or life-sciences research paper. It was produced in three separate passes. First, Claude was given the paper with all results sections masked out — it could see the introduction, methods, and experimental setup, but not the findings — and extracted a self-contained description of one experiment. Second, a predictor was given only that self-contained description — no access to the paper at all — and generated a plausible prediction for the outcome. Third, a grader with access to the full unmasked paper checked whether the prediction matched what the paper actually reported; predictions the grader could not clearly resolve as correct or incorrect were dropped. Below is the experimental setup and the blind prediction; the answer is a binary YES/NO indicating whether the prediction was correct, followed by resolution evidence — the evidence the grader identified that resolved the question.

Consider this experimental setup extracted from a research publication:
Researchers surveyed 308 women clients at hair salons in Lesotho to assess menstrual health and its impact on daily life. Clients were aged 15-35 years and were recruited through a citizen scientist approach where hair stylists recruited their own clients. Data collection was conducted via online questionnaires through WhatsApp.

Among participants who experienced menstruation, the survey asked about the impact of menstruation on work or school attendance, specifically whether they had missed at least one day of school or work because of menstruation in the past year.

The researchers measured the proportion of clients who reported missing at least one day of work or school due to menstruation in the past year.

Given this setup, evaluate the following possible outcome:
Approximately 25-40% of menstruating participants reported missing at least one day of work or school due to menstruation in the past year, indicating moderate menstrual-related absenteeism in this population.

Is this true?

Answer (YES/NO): YES